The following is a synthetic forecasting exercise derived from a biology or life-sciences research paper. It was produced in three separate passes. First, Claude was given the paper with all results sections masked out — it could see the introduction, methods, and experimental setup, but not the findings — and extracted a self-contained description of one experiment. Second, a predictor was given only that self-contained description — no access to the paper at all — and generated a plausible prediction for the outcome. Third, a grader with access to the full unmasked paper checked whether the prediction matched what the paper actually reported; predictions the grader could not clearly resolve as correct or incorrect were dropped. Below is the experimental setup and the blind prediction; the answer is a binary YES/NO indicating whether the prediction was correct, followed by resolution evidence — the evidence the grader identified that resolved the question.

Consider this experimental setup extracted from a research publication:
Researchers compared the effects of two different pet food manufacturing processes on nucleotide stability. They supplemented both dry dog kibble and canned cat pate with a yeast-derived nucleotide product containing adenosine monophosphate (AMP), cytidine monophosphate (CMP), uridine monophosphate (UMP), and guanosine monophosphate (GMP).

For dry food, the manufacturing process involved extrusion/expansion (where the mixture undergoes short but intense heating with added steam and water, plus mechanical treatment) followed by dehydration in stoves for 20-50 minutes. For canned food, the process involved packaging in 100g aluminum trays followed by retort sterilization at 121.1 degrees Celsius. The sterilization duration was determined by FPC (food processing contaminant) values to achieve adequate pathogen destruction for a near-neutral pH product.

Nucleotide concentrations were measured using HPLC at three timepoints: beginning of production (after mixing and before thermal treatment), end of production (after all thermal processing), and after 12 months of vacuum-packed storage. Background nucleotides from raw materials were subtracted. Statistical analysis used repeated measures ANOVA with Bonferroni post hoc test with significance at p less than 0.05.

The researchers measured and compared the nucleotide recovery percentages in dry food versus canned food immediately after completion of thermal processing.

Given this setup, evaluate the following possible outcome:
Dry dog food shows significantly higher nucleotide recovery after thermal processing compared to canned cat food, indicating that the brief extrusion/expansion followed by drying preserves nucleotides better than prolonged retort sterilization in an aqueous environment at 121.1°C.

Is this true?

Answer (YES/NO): YES